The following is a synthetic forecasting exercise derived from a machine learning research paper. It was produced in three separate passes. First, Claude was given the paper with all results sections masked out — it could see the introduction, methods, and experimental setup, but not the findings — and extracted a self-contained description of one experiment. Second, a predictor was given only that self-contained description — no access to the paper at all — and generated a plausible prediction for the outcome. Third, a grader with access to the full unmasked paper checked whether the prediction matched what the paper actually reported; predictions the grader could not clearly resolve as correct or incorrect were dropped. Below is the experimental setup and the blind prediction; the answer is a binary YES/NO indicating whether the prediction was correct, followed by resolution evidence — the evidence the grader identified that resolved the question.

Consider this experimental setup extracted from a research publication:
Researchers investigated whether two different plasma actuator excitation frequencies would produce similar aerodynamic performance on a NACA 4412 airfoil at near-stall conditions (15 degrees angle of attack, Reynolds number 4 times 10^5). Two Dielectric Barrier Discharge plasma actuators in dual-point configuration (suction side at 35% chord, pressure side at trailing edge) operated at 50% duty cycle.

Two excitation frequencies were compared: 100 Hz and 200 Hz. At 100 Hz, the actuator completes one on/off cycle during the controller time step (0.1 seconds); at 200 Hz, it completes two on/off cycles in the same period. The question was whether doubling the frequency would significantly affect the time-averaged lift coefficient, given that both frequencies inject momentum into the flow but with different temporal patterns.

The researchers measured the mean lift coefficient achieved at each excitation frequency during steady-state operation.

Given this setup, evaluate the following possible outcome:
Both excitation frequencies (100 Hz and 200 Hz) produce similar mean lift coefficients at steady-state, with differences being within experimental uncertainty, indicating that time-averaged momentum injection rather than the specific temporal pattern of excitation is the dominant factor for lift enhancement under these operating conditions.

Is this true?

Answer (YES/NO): YES